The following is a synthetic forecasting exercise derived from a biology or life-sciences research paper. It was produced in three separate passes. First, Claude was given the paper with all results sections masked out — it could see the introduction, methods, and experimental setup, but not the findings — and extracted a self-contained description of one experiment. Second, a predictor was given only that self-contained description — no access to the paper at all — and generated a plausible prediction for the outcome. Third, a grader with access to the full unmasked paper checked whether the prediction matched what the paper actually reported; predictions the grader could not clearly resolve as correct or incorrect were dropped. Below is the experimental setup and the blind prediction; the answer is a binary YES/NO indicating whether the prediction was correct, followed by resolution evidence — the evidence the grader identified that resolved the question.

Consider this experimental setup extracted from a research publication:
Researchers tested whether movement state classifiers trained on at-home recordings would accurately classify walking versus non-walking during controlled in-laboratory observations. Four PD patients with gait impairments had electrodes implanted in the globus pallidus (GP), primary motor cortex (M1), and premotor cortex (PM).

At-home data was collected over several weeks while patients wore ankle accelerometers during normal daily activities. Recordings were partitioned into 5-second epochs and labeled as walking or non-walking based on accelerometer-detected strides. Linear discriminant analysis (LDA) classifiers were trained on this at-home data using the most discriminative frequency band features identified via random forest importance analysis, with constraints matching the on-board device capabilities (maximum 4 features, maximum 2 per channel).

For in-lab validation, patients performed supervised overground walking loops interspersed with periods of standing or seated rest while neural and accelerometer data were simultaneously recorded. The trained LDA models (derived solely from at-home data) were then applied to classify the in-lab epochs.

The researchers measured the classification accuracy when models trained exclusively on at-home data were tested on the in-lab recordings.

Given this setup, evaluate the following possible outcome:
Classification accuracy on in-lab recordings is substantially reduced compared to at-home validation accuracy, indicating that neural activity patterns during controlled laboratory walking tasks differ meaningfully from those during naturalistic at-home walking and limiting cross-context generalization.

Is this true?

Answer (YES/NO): NO